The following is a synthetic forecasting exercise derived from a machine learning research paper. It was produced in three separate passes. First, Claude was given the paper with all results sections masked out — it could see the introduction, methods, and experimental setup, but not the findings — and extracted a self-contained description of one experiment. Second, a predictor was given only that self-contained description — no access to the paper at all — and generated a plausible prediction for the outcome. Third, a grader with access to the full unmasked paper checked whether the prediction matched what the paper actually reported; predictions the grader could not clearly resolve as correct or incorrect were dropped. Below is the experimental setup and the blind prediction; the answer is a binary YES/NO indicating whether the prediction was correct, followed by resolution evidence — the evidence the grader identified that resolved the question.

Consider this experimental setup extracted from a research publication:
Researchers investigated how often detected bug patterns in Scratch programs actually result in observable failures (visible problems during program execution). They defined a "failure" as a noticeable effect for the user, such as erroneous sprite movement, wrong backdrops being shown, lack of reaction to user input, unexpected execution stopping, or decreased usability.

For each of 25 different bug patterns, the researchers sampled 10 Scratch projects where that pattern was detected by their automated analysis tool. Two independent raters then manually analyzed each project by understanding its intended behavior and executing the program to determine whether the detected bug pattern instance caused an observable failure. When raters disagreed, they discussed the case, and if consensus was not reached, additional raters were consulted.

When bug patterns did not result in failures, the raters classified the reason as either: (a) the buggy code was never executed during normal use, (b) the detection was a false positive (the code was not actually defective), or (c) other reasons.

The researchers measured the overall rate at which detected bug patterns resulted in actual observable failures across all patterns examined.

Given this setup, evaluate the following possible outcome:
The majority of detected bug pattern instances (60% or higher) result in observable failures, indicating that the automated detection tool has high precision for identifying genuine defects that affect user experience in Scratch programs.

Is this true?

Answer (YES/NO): NO